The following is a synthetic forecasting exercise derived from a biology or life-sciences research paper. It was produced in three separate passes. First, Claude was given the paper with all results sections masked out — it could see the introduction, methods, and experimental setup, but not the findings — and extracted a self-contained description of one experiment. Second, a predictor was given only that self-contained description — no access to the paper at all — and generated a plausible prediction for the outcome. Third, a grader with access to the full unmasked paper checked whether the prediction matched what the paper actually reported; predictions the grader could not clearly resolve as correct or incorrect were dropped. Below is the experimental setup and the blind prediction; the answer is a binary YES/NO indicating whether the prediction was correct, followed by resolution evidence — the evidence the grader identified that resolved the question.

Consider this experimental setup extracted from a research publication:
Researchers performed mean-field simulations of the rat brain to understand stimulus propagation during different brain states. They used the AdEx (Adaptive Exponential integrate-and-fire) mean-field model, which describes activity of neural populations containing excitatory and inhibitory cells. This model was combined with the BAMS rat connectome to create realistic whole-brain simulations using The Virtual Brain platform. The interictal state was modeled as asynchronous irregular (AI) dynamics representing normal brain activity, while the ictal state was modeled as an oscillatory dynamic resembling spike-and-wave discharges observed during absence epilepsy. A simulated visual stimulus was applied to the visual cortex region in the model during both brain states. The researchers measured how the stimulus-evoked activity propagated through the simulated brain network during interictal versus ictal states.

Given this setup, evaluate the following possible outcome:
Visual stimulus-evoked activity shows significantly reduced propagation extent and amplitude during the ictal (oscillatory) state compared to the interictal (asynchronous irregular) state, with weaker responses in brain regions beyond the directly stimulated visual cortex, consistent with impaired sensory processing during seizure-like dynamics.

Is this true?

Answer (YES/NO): YES